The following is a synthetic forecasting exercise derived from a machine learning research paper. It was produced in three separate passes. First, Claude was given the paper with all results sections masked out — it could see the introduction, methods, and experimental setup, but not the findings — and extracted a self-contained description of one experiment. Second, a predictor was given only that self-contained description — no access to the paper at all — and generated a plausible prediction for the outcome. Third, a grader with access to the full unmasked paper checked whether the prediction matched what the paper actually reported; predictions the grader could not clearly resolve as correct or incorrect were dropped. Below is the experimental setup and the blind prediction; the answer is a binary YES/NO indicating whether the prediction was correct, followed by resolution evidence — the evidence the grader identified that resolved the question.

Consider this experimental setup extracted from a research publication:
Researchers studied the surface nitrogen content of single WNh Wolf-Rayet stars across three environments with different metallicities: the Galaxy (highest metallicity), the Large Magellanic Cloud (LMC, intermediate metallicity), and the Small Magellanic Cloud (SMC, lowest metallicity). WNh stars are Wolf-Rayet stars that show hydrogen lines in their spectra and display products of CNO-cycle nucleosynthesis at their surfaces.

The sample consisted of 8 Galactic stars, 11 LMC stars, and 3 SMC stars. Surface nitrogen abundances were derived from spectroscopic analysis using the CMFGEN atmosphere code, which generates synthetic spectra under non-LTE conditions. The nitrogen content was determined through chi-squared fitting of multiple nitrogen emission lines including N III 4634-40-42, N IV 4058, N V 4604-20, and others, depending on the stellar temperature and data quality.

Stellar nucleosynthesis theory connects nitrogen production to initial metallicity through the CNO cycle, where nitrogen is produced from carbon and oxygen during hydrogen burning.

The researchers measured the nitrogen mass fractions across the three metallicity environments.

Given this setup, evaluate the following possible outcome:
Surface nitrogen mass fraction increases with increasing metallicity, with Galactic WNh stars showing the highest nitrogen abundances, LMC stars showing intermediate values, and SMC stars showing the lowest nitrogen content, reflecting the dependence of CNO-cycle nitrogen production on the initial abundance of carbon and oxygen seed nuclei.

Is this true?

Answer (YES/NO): YES